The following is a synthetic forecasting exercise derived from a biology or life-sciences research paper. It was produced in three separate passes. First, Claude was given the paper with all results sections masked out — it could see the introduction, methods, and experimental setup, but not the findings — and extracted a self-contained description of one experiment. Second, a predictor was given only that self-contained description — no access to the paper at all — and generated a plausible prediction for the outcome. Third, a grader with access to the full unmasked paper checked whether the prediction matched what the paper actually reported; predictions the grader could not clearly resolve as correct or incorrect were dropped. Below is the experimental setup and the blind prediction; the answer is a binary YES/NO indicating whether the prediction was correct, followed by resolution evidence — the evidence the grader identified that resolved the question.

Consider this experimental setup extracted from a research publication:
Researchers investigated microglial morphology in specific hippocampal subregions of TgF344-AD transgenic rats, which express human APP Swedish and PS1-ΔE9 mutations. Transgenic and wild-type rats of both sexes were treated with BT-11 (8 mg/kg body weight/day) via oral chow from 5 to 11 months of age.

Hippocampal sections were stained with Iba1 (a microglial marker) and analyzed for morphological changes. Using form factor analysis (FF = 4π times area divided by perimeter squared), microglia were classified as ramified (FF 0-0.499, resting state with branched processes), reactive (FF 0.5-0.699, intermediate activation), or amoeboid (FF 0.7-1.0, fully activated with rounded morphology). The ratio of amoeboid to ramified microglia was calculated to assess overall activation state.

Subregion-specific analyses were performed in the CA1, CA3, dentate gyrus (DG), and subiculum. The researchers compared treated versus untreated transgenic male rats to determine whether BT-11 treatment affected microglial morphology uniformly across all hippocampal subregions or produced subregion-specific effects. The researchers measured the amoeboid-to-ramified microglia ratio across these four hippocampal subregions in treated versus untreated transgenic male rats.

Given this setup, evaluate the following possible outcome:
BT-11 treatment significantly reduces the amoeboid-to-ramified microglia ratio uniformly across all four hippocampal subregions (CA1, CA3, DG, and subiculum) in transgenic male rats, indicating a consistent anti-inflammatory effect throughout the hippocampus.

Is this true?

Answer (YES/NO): NO